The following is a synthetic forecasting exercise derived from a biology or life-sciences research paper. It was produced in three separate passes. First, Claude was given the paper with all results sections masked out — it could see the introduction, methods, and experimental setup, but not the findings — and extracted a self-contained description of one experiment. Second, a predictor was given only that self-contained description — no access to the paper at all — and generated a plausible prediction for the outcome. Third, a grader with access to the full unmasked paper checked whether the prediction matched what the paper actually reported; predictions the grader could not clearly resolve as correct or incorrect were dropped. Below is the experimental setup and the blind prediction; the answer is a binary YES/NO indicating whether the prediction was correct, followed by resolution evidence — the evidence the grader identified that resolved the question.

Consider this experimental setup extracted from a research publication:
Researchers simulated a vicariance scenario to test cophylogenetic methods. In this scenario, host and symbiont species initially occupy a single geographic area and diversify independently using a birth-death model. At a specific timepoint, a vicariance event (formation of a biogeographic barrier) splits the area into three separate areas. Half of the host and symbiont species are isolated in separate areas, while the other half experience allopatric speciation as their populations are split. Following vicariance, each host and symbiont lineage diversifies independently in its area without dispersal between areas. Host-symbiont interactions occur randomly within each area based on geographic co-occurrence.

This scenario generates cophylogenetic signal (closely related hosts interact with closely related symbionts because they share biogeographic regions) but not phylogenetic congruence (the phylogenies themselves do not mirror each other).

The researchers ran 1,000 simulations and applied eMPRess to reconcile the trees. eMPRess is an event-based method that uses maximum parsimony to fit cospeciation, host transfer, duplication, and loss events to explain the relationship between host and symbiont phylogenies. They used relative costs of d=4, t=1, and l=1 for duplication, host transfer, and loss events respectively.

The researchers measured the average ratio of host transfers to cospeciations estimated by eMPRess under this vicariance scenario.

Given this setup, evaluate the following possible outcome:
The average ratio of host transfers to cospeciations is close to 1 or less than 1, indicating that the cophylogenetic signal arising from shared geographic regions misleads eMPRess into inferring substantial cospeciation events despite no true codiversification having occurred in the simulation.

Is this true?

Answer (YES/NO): NO